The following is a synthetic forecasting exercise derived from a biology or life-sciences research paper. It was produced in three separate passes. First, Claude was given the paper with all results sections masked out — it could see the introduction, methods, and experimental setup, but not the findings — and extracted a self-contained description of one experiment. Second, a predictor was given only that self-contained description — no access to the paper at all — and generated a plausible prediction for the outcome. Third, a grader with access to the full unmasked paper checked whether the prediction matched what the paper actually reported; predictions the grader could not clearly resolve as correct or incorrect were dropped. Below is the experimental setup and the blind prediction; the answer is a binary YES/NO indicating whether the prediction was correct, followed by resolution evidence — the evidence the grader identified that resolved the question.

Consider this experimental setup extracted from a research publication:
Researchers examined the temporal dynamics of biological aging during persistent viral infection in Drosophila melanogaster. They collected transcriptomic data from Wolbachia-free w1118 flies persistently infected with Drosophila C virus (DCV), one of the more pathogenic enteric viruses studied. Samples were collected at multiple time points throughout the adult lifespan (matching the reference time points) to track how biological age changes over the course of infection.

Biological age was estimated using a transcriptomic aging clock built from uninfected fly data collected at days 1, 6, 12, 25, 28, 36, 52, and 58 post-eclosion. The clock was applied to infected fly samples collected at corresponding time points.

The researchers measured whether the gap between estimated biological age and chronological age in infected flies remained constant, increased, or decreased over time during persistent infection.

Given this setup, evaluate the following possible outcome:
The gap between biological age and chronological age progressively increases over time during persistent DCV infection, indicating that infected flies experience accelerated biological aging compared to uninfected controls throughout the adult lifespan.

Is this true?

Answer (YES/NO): YES